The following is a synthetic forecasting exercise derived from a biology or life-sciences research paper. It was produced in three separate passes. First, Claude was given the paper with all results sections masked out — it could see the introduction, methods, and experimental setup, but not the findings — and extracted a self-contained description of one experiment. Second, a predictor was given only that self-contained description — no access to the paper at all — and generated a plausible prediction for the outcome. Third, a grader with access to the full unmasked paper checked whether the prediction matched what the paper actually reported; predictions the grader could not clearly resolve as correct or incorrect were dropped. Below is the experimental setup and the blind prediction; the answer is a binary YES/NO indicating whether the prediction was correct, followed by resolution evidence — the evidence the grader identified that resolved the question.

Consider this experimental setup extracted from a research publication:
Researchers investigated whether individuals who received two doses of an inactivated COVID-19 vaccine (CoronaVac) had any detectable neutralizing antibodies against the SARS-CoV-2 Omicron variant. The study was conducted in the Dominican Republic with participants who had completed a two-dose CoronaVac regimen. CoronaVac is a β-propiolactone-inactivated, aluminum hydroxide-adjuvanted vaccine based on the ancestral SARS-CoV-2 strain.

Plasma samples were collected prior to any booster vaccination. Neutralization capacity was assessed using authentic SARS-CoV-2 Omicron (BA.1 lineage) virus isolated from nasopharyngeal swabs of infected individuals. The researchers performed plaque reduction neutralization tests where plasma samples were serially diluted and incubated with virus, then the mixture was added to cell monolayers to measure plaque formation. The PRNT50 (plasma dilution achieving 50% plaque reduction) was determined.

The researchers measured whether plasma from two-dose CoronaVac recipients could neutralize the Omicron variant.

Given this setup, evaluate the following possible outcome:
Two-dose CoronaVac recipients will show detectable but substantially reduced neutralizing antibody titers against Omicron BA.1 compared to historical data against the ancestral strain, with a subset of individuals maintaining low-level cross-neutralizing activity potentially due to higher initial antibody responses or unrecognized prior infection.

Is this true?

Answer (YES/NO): NO